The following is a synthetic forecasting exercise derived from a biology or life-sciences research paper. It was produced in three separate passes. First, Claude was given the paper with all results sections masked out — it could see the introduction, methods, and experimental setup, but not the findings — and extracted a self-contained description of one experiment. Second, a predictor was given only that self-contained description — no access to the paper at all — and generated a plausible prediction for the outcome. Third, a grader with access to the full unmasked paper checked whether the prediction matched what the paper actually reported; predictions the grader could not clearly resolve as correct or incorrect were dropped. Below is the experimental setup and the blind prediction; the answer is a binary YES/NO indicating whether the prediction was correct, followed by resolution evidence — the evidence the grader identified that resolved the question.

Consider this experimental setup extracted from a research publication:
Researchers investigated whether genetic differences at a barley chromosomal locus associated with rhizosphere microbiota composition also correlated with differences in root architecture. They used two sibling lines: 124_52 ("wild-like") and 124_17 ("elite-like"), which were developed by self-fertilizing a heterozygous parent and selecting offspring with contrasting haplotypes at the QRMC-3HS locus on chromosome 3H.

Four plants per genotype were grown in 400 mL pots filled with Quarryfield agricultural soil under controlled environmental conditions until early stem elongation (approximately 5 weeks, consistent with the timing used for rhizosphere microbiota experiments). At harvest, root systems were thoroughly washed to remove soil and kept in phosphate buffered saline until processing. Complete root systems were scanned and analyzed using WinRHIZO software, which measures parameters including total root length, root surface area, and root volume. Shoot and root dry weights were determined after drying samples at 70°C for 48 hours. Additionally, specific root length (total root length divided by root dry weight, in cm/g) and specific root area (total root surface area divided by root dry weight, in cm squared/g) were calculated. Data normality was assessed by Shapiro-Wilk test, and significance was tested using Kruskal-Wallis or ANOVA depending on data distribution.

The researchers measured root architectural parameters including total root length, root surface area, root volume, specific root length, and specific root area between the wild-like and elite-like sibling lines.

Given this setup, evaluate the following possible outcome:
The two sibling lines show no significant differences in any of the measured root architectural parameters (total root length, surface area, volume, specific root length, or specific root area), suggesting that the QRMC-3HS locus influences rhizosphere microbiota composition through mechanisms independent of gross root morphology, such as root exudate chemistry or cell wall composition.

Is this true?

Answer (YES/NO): YES